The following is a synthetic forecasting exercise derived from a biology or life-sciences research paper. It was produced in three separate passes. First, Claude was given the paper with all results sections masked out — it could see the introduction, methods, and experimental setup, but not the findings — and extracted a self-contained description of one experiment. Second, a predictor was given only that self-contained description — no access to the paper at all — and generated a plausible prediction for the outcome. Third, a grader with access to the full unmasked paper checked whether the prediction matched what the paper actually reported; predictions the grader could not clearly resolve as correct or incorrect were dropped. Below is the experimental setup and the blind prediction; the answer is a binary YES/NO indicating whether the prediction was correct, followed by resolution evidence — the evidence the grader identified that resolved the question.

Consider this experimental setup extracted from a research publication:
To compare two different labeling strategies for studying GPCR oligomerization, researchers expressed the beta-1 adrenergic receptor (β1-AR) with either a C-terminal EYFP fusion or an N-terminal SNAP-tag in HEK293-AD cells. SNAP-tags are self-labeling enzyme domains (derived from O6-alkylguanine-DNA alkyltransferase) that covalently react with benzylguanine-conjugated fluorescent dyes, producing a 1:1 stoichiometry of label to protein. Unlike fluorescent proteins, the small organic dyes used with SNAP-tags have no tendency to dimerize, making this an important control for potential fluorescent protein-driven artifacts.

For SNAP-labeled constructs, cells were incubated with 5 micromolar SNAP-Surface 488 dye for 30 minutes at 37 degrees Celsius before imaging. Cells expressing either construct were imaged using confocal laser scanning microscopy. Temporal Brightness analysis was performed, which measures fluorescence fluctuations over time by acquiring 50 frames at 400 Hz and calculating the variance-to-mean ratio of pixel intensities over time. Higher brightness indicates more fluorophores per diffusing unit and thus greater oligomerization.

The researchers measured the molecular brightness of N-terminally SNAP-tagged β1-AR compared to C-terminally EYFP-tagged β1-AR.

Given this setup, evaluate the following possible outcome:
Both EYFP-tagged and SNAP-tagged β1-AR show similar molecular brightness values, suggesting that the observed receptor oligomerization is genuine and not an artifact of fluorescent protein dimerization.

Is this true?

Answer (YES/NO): NO